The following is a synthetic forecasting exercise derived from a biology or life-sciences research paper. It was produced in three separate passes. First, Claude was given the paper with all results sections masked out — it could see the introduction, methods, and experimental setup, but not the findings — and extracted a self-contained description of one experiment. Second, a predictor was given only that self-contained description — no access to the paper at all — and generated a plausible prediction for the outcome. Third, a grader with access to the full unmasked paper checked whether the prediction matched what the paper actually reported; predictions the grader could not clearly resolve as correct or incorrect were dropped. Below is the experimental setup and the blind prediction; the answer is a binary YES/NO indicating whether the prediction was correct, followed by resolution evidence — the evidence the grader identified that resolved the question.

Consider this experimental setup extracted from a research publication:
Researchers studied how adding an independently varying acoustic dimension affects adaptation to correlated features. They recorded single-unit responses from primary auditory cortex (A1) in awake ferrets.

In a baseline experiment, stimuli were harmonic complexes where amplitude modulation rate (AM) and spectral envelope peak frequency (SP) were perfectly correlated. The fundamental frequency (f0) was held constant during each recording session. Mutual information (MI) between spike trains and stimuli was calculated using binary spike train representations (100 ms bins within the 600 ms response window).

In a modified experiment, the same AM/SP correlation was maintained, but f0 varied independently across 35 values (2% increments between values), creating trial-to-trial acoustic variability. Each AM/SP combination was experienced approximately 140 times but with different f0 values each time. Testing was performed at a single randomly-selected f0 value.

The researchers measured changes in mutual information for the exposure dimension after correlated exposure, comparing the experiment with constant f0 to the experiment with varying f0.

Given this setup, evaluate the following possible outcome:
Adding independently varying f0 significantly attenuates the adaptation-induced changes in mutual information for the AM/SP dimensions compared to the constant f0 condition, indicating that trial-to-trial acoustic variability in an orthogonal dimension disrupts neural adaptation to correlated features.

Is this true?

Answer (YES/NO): NO